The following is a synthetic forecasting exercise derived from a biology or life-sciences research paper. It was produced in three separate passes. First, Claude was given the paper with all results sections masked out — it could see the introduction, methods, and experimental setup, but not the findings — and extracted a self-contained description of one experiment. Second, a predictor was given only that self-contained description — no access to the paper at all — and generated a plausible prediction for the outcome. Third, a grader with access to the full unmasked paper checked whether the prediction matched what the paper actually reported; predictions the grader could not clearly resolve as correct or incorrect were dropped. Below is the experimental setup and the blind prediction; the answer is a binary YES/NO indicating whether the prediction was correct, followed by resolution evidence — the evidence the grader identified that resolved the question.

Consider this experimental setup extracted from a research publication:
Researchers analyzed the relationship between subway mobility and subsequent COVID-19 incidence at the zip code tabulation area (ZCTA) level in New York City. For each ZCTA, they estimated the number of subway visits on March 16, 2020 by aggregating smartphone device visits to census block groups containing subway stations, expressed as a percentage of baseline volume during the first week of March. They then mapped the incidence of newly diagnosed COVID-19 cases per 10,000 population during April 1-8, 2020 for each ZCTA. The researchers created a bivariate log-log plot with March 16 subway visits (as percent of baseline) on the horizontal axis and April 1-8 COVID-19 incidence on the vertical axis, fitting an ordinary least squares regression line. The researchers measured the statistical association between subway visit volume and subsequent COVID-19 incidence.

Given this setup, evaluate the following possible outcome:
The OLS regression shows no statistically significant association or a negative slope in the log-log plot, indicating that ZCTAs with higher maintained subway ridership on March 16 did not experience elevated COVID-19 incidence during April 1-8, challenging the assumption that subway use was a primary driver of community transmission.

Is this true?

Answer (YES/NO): NO